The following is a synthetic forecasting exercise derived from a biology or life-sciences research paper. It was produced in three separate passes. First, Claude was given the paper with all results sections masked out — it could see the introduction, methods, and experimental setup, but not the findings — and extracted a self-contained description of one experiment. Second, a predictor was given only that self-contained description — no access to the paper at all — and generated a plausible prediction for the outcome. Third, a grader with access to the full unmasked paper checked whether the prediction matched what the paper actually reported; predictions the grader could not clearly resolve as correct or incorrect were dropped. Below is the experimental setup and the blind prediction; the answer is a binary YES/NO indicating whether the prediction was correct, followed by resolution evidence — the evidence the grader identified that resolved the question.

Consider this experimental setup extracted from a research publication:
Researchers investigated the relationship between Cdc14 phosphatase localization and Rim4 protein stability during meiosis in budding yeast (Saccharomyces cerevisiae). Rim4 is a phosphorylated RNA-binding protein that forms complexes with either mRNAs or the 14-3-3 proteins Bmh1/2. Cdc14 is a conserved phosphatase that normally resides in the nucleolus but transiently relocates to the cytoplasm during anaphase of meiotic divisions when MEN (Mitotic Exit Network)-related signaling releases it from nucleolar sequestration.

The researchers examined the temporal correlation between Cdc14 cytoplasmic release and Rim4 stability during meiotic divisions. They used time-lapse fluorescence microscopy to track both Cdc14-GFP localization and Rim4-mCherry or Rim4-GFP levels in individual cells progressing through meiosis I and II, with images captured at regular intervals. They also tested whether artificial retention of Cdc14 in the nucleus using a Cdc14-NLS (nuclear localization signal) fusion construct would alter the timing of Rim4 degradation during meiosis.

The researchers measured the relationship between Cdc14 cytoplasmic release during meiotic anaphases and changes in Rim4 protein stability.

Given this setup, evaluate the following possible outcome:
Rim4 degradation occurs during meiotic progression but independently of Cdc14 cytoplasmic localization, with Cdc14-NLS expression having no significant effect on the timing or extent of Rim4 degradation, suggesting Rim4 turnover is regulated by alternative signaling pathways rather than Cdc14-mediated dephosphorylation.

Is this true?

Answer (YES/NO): NO